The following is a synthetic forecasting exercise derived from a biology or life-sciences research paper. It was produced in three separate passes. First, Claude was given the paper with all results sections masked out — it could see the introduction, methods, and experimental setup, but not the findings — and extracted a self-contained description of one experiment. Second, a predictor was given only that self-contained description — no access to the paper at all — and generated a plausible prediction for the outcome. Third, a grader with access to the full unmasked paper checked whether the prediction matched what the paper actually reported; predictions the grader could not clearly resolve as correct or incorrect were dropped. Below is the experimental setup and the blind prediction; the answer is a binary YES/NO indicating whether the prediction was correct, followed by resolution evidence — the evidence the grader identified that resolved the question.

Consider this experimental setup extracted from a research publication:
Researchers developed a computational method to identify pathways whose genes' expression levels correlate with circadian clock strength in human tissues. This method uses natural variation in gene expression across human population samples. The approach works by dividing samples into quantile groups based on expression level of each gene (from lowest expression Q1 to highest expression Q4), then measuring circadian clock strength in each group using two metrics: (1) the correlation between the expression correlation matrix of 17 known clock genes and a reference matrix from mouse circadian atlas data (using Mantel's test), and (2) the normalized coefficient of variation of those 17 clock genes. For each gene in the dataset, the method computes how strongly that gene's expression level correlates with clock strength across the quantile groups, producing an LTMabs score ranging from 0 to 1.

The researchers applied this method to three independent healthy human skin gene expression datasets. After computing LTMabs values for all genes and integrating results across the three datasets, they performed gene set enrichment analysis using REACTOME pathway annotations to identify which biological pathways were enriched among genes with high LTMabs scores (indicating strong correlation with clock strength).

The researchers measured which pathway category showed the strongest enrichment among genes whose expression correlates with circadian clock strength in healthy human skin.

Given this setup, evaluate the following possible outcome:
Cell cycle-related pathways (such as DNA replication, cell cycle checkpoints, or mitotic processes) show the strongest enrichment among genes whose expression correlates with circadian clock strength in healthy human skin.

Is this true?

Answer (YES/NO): YES